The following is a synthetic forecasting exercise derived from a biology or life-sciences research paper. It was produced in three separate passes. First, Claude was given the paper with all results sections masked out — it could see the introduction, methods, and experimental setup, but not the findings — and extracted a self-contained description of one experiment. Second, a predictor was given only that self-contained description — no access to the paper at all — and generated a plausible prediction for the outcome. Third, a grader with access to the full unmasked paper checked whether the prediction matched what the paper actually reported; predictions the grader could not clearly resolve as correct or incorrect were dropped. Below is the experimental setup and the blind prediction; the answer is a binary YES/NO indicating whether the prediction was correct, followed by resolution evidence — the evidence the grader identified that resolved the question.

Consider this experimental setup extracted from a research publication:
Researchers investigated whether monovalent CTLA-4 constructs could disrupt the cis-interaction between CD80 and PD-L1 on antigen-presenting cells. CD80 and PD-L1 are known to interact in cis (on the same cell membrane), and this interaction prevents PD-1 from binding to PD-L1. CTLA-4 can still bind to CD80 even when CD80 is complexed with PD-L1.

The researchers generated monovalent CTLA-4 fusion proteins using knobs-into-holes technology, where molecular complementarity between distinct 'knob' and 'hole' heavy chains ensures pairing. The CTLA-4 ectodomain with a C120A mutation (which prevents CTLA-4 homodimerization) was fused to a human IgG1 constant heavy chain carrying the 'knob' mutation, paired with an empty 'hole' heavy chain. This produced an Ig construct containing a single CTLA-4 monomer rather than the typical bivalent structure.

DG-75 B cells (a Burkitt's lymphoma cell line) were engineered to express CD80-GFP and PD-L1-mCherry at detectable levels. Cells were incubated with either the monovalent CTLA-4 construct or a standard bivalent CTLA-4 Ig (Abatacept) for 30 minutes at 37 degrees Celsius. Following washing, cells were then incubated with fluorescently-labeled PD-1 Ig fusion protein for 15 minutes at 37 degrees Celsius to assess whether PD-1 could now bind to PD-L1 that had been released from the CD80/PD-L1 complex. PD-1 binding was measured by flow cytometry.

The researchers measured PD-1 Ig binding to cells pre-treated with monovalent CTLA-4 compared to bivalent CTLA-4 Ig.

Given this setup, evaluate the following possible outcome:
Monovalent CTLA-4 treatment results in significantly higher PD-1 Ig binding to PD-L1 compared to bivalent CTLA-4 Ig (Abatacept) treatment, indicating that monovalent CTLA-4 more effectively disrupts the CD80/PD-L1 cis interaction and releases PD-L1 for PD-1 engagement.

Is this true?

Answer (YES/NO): NO